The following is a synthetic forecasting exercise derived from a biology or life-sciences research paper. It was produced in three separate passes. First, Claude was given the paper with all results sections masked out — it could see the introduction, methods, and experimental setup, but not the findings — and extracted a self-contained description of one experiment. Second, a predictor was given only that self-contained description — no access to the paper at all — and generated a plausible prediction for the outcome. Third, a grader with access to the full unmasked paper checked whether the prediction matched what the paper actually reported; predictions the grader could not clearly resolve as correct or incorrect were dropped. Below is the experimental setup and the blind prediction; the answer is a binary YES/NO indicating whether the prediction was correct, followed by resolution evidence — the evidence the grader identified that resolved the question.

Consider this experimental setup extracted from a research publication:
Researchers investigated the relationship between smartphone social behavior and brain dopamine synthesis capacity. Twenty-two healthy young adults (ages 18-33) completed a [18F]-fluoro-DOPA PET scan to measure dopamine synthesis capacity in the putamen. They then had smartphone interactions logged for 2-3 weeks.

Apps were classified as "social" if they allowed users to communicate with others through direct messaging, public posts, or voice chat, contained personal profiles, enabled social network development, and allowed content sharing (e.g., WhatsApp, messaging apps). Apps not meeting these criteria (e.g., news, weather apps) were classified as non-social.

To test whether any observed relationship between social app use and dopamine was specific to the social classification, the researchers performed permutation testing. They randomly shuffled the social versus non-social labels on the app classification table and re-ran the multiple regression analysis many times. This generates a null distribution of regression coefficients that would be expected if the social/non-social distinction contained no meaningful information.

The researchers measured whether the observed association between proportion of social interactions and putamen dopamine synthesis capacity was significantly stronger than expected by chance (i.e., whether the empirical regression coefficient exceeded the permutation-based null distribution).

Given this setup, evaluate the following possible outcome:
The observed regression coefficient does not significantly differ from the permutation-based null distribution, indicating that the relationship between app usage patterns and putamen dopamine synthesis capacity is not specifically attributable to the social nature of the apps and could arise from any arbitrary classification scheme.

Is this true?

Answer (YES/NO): NO